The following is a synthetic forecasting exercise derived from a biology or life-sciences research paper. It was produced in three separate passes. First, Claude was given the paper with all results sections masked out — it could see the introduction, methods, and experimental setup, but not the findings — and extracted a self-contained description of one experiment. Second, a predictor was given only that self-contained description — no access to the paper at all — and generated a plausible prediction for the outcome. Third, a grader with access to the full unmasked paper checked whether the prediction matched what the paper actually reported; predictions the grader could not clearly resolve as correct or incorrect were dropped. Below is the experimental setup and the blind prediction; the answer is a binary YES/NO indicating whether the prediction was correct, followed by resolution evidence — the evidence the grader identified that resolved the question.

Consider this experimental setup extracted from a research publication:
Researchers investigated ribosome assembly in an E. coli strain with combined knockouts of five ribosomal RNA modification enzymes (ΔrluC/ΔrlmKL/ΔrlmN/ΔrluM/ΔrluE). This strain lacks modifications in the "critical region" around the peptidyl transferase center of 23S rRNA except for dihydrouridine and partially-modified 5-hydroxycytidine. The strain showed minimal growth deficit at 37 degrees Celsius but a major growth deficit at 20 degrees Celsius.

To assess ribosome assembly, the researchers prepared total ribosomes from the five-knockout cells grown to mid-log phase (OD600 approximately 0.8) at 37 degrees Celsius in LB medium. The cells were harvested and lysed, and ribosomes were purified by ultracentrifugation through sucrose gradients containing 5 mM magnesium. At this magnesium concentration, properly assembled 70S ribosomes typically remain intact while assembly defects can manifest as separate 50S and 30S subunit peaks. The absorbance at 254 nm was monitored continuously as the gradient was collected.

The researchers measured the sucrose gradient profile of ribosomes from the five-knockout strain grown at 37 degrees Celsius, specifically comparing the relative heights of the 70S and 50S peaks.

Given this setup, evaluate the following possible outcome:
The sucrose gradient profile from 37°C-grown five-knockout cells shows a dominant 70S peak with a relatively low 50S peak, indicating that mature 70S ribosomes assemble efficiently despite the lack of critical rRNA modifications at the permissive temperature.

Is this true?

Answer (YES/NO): NO